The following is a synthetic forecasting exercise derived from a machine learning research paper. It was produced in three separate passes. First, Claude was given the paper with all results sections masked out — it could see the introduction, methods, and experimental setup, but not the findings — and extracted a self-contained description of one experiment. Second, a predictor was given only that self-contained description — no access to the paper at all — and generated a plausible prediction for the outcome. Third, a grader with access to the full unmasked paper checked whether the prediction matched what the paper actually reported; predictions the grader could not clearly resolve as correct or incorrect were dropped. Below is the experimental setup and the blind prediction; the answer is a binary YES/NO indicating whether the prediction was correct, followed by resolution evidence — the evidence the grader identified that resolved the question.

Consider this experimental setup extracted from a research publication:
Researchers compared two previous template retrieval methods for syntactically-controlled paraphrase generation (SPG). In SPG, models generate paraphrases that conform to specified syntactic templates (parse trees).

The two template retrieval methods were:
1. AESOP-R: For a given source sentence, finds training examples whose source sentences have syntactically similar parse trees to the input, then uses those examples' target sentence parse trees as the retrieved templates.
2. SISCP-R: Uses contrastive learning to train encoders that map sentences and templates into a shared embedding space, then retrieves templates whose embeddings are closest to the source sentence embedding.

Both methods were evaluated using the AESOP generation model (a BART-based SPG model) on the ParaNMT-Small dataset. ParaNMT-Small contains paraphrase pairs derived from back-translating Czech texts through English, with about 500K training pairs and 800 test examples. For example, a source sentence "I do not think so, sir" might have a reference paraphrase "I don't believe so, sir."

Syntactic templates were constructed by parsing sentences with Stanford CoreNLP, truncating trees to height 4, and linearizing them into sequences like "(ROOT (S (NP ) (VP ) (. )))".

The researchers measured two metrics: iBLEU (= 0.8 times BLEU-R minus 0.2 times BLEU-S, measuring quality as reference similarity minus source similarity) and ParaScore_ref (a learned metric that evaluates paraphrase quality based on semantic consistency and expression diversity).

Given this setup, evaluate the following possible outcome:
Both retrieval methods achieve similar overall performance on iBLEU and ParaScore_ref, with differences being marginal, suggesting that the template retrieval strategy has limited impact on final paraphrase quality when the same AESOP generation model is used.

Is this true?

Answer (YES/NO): NO